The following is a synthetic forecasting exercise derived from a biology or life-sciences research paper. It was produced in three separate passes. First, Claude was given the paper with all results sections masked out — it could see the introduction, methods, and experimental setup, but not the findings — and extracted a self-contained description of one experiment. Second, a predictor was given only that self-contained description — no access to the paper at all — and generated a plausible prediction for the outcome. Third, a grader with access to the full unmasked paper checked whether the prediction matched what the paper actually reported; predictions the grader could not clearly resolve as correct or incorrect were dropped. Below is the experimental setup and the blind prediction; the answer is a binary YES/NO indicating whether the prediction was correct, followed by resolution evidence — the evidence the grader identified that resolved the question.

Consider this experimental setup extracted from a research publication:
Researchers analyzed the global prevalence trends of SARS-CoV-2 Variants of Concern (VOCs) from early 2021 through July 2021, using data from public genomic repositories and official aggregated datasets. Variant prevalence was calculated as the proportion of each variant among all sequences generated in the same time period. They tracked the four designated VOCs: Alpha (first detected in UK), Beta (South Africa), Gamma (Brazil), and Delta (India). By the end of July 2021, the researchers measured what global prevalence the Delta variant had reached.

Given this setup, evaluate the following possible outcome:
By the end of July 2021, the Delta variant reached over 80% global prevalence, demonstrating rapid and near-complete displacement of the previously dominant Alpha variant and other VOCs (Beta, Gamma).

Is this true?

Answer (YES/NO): YES